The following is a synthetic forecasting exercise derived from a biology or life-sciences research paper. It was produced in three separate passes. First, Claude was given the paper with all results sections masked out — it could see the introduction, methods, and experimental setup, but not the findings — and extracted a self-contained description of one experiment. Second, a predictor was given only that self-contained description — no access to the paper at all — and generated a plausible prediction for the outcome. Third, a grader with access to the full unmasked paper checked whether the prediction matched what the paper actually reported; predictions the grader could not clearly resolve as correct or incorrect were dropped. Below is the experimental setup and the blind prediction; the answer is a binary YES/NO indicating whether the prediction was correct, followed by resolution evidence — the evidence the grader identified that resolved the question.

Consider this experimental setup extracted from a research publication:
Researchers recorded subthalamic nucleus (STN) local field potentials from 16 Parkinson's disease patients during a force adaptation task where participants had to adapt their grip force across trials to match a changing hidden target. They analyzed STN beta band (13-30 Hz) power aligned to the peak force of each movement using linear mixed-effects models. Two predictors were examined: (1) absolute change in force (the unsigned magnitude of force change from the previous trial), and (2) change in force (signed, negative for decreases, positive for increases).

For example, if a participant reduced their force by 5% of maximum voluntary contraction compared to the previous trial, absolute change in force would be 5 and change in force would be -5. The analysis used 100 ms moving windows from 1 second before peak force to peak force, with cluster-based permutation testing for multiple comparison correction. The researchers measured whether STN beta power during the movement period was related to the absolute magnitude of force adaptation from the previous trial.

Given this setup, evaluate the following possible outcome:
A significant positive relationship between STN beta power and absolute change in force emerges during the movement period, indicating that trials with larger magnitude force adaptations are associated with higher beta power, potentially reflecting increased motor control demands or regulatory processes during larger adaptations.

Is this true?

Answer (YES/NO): NO